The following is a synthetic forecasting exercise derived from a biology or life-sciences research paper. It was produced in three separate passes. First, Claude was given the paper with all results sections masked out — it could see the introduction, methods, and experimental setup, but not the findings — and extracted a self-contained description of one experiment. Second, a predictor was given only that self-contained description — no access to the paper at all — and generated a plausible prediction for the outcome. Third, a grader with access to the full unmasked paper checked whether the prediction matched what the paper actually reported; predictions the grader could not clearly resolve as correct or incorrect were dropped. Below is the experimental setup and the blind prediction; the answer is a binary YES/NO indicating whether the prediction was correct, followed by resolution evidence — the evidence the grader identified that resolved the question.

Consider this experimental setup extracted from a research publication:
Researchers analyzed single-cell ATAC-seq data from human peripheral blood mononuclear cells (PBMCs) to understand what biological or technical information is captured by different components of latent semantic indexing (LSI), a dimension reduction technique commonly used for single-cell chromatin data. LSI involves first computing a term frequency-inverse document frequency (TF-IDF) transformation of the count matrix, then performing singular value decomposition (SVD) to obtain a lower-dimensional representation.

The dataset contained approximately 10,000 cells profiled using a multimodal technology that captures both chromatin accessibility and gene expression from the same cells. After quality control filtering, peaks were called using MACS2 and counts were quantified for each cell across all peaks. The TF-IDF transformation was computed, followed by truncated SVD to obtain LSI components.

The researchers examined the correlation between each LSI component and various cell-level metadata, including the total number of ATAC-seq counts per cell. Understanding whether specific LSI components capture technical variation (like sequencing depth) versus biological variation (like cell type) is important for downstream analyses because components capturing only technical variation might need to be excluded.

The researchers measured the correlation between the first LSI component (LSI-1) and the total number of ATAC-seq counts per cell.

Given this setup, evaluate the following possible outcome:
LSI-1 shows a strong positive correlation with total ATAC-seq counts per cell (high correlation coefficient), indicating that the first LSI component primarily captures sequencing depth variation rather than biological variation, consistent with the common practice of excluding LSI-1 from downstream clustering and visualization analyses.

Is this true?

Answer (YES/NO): YES